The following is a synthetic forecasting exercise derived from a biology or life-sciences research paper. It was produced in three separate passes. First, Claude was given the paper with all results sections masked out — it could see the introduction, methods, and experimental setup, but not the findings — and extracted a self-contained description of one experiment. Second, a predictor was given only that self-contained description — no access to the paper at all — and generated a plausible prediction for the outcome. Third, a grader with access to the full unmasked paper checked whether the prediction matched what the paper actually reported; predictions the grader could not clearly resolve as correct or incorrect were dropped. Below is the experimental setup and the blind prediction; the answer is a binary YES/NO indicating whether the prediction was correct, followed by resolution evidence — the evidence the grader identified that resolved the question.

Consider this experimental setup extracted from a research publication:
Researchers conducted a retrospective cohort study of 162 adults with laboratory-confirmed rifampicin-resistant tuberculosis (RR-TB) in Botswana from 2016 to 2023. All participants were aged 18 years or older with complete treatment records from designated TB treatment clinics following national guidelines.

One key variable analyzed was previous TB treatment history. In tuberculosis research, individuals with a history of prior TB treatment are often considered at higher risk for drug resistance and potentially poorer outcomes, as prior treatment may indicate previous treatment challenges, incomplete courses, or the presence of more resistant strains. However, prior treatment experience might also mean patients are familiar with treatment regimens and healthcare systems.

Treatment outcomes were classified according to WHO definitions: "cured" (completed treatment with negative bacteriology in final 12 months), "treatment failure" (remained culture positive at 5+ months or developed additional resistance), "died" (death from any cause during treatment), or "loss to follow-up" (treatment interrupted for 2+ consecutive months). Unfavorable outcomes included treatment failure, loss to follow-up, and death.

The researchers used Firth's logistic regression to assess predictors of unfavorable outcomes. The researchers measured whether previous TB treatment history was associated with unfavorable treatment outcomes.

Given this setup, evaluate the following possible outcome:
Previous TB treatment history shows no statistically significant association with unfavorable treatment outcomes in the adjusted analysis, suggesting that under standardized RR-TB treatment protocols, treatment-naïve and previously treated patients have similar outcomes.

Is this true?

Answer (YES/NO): NO